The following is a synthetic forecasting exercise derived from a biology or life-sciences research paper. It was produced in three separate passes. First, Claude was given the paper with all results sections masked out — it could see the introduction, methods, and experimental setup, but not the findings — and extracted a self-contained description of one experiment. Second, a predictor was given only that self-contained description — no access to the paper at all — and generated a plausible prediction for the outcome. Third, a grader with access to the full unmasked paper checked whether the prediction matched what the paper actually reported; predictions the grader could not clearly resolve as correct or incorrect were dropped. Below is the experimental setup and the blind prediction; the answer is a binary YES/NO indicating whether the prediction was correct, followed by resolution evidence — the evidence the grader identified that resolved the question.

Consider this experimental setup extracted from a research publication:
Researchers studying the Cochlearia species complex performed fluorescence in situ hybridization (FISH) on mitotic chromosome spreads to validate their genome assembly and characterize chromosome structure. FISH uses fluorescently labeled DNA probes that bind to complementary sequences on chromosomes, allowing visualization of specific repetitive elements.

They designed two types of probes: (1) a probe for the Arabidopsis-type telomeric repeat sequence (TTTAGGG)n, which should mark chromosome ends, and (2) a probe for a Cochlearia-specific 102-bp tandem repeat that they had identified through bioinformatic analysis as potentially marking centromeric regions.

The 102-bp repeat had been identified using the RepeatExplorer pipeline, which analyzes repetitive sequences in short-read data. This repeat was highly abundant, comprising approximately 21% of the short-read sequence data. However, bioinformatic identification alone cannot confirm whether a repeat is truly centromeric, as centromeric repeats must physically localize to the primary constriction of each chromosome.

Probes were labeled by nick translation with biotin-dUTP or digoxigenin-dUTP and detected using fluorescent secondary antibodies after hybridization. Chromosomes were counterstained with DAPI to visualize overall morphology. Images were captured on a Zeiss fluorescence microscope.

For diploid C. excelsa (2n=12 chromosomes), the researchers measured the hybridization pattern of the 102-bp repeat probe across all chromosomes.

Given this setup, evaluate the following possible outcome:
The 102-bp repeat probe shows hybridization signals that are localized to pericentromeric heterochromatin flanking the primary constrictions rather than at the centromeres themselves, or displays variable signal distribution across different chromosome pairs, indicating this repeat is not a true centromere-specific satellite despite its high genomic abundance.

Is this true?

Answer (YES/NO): NO